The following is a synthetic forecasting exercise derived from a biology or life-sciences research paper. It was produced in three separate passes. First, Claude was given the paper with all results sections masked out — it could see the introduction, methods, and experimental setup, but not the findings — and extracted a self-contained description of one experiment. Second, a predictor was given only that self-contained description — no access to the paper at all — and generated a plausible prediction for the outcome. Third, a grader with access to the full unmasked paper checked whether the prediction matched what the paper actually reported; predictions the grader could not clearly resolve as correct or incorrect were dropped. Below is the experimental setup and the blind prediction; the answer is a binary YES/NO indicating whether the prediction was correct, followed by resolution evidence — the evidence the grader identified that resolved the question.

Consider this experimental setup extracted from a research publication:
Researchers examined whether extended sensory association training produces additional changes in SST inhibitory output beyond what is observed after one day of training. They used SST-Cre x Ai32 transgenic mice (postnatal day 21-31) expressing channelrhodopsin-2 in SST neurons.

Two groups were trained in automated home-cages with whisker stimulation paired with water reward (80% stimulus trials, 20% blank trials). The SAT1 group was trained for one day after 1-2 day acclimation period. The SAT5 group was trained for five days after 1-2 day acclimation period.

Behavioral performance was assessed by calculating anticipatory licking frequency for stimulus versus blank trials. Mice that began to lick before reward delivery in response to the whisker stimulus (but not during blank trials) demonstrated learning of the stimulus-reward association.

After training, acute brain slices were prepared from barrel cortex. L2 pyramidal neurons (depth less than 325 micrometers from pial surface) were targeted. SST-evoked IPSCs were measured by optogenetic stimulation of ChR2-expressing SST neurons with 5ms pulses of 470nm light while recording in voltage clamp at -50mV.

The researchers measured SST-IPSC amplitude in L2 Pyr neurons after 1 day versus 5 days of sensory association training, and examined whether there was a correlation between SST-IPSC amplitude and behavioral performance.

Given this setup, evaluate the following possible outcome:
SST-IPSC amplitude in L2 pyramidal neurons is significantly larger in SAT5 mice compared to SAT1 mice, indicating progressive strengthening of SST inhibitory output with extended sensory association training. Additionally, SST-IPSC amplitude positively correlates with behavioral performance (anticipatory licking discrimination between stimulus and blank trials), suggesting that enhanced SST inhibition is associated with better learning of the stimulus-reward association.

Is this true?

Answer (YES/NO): NO